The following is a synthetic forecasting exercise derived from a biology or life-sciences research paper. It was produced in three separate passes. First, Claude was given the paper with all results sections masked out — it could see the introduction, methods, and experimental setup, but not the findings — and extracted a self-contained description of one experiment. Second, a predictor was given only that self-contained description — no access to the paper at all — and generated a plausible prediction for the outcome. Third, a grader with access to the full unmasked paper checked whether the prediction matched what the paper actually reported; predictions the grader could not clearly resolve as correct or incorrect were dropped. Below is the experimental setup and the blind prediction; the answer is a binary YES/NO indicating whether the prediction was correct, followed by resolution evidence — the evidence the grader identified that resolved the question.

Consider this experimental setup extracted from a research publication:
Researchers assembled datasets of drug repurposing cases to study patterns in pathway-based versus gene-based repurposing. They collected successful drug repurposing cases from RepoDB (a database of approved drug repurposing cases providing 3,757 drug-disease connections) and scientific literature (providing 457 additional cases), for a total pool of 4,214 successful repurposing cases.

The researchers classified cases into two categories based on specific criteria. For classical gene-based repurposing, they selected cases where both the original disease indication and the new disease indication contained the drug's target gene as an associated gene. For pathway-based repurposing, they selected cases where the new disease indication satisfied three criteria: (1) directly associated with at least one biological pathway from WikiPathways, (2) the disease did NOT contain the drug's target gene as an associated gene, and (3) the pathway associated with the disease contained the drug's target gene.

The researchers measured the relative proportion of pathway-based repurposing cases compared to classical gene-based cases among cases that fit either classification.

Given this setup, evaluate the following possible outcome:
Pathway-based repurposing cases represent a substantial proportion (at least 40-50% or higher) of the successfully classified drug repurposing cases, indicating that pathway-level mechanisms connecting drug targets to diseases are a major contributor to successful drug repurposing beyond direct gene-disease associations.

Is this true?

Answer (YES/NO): NO